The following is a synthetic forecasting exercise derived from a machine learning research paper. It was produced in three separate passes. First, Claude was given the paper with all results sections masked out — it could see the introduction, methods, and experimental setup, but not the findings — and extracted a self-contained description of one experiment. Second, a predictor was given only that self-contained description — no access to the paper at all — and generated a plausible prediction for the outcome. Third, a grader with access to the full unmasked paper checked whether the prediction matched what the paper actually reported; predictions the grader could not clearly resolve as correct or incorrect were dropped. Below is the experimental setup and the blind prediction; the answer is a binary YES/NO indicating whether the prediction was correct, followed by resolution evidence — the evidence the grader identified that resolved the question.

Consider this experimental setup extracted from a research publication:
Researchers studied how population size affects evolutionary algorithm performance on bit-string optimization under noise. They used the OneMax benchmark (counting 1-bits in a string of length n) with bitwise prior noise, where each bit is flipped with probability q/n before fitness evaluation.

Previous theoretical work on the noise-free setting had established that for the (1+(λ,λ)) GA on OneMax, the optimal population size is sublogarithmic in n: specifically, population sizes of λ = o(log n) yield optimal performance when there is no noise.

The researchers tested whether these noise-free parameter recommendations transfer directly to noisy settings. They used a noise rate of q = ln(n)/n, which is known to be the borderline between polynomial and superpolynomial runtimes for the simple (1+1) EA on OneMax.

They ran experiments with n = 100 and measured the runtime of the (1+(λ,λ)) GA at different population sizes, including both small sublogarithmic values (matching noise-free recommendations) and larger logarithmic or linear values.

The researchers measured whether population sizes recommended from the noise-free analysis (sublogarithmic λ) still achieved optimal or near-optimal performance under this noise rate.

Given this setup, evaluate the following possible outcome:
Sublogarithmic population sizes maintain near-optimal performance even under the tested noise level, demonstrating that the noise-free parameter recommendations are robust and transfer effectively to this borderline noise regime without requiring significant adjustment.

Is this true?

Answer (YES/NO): NO